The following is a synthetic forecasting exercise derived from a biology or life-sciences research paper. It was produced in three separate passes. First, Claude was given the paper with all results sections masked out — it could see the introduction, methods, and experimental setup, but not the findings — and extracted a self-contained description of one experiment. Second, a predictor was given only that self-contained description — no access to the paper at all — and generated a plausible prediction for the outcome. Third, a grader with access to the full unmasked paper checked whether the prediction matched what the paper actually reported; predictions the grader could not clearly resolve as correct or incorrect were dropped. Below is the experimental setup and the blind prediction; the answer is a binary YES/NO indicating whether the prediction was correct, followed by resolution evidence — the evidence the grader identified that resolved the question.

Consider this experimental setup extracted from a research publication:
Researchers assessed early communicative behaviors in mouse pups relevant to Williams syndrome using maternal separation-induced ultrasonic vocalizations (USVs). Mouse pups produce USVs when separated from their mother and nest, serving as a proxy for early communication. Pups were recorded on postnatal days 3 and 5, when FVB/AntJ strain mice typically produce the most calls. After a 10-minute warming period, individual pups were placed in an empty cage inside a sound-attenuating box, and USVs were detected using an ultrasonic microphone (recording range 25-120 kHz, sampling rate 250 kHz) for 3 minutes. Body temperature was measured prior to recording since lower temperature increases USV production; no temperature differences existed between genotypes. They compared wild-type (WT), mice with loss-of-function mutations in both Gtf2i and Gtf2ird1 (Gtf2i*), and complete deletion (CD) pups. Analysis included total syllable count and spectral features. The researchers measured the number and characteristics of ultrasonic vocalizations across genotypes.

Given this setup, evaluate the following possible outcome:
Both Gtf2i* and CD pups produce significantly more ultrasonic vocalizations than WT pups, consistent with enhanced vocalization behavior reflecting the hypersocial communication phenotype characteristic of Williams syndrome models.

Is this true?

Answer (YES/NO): NO